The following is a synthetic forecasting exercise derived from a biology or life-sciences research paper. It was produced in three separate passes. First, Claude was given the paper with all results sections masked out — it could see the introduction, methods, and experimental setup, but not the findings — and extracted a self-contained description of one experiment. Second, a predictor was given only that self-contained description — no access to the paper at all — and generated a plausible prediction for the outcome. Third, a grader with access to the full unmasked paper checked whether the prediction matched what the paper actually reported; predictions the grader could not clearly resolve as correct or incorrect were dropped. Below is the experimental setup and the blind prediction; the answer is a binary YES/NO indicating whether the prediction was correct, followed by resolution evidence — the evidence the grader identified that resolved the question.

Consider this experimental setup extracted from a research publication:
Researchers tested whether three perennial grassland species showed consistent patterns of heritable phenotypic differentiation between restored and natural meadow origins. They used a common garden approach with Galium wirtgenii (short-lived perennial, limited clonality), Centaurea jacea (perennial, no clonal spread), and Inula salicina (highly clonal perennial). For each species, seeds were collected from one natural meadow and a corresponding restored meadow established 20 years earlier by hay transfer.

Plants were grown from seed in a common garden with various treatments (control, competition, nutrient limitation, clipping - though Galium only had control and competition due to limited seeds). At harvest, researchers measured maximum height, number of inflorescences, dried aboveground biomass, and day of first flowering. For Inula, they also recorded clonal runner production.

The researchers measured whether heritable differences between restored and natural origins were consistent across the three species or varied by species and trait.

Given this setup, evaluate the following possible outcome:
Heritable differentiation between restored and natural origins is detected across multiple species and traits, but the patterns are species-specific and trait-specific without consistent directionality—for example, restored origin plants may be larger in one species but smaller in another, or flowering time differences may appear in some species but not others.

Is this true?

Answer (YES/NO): YES